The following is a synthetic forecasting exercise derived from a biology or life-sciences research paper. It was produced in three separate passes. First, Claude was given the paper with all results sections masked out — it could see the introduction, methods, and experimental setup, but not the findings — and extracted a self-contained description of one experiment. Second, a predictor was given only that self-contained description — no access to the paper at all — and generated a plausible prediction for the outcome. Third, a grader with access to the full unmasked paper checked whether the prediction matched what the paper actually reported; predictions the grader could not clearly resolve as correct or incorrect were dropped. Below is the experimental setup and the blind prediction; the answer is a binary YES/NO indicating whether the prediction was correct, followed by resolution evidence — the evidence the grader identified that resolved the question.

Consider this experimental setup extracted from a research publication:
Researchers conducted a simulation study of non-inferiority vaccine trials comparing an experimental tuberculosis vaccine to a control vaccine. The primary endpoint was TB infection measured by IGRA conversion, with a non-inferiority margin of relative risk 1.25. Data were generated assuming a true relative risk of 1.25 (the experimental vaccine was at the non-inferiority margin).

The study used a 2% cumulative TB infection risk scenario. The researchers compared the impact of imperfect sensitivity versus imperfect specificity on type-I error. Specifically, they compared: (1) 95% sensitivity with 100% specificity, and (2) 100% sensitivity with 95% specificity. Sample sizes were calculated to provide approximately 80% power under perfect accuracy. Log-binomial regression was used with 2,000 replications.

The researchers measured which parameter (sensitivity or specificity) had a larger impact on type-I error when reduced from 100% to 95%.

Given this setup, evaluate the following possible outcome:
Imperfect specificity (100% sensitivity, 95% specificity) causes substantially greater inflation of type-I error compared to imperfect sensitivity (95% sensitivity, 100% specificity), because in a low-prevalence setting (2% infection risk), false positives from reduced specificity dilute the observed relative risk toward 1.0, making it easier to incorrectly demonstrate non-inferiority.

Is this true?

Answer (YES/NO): YES